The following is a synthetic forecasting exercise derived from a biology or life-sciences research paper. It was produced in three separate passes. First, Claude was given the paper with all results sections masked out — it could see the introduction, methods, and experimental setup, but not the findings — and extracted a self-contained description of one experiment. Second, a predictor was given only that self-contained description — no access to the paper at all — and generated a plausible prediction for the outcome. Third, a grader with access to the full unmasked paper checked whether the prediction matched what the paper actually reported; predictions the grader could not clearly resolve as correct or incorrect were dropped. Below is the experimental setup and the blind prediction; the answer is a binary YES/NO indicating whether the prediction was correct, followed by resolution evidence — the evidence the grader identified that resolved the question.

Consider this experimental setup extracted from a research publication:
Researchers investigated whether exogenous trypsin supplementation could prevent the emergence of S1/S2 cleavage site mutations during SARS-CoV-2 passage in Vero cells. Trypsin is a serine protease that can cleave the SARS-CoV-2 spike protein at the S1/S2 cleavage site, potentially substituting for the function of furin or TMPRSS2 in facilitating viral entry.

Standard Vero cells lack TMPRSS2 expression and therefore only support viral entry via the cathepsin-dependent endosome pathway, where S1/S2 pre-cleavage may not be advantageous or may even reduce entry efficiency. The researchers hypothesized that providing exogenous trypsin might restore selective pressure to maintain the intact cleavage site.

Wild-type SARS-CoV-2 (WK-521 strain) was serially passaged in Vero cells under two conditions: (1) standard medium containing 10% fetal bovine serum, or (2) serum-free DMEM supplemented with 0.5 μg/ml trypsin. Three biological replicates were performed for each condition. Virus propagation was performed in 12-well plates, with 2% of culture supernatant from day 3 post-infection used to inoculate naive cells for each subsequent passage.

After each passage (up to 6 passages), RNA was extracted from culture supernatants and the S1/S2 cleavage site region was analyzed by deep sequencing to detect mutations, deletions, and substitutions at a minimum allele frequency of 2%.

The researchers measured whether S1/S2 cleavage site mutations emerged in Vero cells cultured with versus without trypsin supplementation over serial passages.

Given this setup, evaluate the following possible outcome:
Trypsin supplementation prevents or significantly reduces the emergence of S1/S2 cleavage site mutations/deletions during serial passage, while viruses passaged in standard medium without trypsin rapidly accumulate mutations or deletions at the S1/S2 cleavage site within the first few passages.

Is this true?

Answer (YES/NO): NO